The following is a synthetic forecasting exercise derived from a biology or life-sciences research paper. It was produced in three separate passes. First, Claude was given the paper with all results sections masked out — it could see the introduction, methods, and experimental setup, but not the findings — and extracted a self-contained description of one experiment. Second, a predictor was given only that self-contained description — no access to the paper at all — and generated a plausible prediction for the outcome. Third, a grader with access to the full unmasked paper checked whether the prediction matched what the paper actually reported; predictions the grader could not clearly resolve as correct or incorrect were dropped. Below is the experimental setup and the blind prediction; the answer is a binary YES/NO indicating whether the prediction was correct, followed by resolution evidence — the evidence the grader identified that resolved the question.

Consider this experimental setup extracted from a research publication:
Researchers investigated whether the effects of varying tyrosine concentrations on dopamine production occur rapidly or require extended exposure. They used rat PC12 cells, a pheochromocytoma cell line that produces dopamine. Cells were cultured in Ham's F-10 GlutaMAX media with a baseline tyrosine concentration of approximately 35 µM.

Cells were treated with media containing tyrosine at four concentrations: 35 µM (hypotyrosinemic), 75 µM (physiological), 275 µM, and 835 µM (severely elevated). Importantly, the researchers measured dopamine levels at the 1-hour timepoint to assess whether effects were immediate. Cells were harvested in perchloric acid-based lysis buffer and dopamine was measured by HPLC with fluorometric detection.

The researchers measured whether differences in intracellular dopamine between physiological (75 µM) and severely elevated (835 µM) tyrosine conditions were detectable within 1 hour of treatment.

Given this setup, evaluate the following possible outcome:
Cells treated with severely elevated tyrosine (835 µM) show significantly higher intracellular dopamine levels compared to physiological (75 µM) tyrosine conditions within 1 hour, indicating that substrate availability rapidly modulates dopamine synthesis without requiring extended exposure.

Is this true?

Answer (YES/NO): NO